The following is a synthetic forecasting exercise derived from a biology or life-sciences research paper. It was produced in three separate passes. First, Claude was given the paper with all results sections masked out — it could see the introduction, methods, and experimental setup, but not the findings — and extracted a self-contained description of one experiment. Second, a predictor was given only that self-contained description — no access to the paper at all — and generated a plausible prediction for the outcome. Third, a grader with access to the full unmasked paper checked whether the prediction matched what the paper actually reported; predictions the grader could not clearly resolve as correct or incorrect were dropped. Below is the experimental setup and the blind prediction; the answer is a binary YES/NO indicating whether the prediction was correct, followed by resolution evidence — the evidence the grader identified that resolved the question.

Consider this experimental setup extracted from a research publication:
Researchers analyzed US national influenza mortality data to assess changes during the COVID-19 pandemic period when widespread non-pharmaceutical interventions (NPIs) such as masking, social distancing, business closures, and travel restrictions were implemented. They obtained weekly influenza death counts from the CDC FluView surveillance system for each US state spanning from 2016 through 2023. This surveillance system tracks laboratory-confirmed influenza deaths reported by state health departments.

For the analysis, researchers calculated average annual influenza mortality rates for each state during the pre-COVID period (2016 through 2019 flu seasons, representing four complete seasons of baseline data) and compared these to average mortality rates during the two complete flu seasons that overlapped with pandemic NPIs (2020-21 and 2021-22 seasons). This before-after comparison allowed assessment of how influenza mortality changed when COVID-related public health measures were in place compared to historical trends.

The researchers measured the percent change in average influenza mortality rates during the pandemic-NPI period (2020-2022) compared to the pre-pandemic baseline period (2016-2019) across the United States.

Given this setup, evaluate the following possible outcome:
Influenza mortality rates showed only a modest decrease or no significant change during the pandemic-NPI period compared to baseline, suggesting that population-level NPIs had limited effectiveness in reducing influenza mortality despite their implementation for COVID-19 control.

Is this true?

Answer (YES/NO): NO